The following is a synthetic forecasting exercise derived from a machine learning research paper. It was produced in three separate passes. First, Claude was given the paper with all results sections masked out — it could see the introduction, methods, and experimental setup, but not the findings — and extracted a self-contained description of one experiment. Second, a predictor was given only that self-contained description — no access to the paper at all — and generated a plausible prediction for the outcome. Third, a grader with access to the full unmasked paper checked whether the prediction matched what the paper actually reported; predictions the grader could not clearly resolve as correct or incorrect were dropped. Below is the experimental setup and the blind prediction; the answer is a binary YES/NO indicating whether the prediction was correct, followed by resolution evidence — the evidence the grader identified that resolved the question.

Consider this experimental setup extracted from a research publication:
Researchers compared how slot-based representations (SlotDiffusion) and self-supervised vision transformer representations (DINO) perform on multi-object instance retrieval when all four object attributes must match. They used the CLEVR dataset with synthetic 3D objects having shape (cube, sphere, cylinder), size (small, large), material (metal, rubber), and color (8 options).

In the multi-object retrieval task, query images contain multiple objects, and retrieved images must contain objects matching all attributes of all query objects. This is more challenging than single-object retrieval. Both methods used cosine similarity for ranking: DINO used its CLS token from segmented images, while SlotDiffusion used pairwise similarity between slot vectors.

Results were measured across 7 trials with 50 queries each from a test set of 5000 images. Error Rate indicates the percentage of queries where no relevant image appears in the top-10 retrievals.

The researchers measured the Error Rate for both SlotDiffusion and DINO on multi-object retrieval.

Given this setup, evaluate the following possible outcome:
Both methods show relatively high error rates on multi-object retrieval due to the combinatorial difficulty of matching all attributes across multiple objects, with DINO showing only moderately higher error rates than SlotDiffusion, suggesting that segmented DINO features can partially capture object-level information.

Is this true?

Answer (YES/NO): NO